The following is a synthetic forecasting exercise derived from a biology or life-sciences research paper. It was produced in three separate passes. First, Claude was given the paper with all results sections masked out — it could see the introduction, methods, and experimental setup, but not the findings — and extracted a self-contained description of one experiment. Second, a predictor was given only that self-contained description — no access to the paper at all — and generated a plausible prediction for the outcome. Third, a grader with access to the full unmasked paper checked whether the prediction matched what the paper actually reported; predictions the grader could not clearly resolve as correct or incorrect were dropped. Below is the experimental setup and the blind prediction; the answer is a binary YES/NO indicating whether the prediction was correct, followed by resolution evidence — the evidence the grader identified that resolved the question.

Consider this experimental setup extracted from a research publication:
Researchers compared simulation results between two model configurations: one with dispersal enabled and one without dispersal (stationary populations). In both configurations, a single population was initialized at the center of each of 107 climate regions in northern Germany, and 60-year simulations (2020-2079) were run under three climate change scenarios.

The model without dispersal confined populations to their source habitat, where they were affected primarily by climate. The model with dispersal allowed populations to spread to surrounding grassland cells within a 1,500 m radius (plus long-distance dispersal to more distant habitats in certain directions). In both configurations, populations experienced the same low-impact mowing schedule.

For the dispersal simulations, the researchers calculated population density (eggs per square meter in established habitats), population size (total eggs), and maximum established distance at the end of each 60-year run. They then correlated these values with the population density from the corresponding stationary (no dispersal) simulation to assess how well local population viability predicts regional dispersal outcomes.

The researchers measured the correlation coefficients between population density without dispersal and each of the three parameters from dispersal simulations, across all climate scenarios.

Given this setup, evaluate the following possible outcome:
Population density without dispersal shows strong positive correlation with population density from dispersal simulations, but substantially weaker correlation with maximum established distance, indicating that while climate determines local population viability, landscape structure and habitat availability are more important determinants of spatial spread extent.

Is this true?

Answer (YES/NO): NO